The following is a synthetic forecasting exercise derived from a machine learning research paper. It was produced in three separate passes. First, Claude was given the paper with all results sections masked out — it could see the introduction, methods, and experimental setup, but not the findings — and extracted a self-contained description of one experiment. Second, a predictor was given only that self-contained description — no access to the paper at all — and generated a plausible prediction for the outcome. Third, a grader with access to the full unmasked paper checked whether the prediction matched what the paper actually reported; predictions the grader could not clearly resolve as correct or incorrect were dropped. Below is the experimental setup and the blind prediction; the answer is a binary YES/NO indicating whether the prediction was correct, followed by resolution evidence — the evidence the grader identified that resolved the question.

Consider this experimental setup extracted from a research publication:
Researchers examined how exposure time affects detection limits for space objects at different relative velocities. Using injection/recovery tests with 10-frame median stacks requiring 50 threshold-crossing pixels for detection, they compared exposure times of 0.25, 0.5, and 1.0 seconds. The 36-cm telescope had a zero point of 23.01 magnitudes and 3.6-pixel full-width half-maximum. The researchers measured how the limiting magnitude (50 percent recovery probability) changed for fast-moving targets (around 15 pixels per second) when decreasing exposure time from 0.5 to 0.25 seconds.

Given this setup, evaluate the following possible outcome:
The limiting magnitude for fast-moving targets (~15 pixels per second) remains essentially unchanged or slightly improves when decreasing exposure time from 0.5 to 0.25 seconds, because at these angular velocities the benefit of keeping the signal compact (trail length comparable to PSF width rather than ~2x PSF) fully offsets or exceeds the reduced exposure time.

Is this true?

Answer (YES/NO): YES